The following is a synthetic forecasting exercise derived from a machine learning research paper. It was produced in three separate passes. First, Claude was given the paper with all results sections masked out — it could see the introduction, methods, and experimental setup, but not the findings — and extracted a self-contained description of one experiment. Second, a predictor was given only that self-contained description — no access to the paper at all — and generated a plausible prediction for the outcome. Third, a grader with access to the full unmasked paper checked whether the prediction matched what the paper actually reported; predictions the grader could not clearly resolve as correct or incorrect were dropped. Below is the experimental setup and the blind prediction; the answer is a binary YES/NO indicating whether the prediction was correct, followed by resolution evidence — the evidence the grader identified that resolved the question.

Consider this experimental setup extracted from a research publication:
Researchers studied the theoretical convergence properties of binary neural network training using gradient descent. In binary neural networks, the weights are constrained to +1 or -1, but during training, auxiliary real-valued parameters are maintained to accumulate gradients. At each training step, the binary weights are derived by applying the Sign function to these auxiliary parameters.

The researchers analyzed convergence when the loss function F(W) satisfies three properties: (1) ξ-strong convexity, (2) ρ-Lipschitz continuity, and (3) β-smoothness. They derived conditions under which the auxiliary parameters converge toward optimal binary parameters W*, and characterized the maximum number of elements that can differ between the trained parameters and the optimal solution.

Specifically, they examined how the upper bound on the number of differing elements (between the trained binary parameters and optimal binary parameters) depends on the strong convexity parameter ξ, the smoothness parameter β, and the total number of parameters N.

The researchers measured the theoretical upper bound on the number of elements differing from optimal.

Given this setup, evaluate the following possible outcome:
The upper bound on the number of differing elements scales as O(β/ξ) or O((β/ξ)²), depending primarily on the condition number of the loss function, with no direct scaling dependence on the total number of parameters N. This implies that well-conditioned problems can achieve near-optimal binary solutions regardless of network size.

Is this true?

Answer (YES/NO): NO